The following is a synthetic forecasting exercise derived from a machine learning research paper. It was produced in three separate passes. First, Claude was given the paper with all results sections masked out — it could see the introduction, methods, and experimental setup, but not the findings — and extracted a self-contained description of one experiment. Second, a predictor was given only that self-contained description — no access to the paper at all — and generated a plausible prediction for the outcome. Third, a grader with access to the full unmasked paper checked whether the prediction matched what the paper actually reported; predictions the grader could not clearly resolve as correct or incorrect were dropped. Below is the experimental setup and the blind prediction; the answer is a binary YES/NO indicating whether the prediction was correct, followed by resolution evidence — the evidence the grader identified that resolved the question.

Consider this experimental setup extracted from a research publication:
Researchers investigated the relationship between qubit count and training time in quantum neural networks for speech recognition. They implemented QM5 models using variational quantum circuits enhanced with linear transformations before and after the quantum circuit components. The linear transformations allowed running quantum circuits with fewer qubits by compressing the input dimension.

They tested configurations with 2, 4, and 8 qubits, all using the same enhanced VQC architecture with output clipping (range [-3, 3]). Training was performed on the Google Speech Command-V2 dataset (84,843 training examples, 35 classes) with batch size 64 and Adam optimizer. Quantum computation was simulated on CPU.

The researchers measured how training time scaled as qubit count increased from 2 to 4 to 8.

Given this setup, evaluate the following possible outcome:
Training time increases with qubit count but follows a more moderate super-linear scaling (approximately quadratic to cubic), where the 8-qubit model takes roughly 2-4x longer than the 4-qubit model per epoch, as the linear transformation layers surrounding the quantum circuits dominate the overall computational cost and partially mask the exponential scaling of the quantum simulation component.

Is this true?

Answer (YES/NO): NO